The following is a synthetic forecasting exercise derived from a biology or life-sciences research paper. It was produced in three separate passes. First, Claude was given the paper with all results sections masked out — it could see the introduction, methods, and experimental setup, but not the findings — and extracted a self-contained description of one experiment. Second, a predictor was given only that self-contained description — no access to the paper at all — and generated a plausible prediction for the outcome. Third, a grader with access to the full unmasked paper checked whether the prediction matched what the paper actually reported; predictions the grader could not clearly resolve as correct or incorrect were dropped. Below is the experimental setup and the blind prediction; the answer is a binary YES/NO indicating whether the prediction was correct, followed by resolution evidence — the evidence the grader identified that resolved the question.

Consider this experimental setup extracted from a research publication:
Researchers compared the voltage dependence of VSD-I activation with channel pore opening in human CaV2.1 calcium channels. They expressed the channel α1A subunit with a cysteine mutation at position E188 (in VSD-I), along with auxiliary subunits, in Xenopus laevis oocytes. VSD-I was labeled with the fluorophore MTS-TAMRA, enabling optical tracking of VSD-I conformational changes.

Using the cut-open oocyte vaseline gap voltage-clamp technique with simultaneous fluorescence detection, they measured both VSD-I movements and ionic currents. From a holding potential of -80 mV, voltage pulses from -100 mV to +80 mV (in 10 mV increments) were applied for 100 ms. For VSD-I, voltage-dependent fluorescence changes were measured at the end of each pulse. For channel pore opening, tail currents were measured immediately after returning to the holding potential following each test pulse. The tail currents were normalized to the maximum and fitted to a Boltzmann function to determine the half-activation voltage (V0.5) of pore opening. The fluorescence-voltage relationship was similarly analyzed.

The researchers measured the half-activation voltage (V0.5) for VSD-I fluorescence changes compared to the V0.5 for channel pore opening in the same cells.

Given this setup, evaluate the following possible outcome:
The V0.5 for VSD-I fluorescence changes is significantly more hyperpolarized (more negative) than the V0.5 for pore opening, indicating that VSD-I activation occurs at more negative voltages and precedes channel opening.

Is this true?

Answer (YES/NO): NO